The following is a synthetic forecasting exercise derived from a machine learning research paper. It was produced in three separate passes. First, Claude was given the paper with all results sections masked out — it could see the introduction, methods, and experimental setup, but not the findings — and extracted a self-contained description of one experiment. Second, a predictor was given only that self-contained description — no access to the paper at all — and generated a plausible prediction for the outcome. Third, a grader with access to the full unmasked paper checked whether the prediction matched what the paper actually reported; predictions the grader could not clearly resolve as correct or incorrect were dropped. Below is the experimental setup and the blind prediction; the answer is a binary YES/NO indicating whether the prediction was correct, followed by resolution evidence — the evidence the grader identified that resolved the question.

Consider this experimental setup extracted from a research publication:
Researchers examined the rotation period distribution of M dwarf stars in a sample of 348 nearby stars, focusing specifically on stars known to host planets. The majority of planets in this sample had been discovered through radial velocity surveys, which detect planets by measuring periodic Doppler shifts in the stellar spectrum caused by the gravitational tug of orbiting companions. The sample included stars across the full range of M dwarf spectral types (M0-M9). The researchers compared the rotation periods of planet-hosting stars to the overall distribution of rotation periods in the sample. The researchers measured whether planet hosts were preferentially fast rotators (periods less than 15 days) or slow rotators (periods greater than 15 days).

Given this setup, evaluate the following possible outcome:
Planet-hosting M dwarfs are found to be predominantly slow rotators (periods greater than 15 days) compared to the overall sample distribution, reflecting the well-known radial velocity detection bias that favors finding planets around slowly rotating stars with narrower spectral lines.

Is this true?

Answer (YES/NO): YES